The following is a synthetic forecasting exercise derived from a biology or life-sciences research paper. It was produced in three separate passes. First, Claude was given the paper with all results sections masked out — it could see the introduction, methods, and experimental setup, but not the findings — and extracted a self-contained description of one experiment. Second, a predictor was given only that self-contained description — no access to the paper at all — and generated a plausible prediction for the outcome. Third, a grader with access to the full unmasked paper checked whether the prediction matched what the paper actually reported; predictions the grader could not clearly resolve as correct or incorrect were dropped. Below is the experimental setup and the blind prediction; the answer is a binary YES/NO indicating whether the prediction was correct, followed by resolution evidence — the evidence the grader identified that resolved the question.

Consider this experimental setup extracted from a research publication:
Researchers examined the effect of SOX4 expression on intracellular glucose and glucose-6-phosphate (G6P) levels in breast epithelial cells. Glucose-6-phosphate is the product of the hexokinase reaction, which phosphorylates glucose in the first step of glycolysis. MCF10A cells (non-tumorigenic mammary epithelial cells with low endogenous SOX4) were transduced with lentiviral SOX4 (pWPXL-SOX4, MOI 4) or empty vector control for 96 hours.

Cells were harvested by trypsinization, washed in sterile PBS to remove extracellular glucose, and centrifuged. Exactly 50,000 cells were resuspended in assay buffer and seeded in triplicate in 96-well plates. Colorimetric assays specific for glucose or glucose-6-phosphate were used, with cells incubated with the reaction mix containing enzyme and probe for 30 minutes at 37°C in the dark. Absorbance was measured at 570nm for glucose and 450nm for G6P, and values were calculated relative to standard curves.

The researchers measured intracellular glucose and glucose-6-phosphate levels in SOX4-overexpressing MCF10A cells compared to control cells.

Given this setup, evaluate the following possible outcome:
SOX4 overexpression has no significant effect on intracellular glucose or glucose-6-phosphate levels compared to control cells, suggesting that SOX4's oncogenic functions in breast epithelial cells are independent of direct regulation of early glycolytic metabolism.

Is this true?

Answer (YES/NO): NO